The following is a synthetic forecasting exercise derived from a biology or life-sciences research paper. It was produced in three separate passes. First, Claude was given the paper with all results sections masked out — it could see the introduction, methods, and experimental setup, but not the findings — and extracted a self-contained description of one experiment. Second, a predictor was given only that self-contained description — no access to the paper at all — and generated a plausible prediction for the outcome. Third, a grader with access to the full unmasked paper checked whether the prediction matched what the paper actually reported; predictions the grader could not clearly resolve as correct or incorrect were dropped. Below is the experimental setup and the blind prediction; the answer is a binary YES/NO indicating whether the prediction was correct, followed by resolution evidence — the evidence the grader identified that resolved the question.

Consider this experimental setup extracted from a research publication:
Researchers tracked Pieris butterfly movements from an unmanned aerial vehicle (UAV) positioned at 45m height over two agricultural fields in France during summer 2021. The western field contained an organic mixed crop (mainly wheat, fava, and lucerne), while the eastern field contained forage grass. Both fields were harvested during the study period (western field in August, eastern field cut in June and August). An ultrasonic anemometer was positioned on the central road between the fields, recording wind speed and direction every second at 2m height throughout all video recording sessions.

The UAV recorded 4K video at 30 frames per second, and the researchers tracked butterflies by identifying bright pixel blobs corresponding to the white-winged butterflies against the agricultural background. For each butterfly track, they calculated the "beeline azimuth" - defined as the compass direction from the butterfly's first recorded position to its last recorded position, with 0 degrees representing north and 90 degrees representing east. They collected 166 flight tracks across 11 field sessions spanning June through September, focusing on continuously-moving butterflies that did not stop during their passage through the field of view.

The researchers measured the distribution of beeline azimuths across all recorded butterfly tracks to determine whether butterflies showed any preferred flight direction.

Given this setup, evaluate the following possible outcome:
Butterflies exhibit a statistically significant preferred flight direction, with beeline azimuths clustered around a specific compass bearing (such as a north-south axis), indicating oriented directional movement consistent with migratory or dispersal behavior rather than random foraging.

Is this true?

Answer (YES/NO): NO